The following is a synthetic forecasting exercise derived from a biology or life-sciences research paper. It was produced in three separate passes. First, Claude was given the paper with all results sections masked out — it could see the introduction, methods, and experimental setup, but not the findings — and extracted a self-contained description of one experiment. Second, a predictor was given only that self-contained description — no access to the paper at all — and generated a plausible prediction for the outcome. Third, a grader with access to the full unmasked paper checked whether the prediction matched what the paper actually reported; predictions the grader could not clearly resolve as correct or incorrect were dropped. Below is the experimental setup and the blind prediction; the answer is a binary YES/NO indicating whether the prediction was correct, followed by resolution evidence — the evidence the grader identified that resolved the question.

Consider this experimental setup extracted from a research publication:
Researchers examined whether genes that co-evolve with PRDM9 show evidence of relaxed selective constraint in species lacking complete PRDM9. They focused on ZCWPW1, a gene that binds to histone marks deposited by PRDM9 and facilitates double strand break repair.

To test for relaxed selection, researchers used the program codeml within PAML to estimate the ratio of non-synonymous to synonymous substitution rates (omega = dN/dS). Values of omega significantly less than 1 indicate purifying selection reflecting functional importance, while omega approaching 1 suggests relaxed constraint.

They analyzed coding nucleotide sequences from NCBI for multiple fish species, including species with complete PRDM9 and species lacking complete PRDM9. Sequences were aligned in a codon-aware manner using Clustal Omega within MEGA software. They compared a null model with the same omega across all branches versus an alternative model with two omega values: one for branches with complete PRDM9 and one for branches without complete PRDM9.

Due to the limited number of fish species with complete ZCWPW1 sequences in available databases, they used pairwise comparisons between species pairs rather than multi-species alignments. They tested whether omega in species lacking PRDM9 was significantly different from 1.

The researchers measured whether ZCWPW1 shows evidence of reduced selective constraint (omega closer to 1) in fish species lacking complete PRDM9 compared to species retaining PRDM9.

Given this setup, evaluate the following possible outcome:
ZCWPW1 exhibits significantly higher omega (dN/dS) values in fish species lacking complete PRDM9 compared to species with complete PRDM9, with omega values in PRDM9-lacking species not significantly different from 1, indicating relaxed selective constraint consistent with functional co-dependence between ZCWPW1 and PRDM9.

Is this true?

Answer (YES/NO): NO